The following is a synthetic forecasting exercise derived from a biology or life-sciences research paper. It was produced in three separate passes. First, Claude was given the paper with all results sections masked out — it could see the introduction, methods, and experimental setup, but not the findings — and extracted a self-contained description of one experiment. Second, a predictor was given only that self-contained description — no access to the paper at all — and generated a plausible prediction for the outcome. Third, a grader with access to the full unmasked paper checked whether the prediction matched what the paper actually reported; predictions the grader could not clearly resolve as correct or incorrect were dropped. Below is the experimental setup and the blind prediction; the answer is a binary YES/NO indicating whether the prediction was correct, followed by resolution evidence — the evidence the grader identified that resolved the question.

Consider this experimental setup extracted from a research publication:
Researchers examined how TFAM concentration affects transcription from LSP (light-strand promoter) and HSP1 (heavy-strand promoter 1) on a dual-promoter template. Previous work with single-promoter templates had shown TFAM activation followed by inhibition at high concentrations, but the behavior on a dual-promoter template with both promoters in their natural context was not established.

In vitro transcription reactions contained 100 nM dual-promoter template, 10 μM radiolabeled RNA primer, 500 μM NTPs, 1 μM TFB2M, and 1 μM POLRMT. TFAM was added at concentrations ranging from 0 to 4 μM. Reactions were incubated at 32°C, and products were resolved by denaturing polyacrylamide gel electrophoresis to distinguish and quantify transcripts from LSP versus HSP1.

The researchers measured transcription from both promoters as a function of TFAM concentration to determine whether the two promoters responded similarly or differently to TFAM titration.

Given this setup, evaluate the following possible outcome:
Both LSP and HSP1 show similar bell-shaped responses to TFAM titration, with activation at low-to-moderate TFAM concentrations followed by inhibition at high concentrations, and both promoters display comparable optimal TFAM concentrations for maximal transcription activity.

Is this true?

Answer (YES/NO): NO